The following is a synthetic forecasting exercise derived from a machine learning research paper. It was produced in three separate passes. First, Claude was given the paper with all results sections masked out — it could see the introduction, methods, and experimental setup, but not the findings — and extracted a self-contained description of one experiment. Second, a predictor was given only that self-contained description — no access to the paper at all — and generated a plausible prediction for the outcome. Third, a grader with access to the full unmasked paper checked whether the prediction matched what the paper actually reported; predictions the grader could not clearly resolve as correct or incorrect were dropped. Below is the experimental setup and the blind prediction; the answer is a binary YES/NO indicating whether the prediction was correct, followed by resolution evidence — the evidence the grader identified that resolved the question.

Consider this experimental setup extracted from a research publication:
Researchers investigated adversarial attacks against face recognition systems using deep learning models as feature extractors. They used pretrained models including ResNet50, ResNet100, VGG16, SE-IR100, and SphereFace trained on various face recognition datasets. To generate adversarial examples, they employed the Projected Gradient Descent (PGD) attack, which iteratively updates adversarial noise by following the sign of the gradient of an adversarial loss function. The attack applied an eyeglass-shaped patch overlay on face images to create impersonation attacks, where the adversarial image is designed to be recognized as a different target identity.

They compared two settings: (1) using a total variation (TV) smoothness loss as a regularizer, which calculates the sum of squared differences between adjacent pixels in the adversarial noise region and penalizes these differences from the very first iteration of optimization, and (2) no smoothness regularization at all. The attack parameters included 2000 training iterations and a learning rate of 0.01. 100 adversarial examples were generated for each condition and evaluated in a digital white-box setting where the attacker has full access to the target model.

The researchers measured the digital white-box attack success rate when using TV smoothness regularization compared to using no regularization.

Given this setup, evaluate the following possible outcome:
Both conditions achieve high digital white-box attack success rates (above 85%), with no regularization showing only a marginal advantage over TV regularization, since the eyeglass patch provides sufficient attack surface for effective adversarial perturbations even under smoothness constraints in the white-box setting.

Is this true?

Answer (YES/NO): NO